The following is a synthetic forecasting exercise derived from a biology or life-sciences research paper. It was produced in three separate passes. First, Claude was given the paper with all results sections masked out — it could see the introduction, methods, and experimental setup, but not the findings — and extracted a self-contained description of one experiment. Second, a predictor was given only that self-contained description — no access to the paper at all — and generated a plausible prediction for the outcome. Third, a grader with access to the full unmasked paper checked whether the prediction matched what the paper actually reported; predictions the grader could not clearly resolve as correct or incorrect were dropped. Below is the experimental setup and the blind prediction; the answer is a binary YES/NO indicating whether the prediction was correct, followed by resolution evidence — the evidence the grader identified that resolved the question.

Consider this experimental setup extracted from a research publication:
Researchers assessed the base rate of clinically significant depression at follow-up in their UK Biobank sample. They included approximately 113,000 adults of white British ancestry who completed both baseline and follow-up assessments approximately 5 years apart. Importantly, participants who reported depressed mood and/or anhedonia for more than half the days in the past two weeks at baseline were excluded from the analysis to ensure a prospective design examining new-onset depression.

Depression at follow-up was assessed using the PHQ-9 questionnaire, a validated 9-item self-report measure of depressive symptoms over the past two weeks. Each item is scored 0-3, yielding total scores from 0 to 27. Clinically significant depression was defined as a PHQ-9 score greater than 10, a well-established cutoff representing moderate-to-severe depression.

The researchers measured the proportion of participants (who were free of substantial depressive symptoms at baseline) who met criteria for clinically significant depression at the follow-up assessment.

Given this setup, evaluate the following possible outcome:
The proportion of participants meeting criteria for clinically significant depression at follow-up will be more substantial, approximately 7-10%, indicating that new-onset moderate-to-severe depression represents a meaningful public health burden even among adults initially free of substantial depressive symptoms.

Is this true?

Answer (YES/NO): NO